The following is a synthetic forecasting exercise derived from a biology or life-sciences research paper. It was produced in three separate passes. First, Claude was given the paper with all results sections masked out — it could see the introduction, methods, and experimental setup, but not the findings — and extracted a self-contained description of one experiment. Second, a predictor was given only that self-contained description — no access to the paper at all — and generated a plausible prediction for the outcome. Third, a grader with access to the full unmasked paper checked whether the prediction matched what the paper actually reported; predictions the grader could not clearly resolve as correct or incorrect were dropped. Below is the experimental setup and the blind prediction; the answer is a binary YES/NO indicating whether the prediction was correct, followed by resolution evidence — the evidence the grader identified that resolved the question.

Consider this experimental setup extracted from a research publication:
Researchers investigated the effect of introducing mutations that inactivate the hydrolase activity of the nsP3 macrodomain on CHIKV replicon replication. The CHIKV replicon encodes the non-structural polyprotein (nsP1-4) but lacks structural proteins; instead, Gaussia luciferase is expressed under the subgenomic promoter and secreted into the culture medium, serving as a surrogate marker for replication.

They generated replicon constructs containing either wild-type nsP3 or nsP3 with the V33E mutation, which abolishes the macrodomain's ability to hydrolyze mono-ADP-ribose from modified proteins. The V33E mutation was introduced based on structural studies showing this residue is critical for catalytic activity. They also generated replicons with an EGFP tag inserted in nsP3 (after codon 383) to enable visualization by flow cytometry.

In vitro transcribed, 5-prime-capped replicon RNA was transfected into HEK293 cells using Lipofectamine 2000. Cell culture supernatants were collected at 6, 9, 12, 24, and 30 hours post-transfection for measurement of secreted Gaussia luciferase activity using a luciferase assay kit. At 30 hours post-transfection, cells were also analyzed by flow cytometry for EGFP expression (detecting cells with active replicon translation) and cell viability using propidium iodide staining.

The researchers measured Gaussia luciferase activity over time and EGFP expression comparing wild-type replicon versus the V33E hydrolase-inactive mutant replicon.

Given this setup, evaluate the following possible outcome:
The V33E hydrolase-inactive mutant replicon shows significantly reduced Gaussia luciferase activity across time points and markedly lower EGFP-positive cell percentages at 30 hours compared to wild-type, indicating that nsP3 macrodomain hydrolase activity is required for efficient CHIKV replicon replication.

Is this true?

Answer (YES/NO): YES